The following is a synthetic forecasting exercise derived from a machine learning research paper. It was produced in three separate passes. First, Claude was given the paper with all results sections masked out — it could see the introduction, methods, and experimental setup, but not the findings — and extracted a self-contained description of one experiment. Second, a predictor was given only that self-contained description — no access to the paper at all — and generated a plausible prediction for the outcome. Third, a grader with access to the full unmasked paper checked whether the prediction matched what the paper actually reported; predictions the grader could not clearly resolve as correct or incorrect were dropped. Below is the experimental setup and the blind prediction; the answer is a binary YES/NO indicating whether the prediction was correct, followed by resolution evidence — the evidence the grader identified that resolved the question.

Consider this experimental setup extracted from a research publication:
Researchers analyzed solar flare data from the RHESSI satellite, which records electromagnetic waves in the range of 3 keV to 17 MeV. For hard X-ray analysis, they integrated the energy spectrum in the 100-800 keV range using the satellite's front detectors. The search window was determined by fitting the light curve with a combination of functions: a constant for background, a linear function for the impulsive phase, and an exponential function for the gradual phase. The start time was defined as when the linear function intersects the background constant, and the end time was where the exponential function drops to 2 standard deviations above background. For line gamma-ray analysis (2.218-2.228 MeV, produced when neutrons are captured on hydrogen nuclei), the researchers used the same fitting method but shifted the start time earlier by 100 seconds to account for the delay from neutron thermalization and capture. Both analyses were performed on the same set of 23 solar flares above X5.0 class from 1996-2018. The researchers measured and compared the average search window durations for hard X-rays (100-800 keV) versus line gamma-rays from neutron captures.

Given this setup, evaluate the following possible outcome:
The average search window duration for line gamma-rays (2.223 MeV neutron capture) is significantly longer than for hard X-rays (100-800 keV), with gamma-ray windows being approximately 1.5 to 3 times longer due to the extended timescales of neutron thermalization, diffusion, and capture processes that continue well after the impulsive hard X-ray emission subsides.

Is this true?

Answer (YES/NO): YES